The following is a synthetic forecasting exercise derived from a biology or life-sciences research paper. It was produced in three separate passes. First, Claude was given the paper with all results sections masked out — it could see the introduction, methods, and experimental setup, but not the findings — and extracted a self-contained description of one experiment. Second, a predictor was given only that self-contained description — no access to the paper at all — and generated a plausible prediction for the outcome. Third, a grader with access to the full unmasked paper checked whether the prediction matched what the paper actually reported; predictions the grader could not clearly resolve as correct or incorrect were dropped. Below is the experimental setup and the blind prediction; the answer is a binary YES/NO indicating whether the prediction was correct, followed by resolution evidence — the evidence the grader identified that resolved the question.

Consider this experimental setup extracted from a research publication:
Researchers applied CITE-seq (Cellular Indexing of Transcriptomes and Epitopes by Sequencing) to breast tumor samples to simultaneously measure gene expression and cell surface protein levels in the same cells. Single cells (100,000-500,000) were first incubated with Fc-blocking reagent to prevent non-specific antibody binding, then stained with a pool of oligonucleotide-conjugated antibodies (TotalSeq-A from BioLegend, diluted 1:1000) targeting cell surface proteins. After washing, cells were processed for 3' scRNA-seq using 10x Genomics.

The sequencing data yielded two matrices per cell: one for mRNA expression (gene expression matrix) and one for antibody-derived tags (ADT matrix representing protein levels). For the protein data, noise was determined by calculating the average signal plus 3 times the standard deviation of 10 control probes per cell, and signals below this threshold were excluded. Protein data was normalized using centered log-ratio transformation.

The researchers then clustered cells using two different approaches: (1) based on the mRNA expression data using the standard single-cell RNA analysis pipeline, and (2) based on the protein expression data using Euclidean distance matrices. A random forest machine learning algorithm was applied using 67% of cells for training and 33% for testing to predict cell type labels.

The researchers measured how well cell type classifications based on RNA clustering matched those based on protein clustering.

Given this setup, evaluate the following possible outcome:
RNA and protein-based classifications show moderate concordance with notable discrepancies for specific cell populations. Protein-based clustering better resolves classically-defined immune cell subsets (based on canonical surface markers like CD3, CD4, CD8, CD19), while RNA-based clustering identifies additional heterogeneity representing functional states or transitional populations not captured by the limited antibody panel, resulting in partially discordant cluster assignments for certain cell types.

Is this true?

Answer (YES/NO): NO